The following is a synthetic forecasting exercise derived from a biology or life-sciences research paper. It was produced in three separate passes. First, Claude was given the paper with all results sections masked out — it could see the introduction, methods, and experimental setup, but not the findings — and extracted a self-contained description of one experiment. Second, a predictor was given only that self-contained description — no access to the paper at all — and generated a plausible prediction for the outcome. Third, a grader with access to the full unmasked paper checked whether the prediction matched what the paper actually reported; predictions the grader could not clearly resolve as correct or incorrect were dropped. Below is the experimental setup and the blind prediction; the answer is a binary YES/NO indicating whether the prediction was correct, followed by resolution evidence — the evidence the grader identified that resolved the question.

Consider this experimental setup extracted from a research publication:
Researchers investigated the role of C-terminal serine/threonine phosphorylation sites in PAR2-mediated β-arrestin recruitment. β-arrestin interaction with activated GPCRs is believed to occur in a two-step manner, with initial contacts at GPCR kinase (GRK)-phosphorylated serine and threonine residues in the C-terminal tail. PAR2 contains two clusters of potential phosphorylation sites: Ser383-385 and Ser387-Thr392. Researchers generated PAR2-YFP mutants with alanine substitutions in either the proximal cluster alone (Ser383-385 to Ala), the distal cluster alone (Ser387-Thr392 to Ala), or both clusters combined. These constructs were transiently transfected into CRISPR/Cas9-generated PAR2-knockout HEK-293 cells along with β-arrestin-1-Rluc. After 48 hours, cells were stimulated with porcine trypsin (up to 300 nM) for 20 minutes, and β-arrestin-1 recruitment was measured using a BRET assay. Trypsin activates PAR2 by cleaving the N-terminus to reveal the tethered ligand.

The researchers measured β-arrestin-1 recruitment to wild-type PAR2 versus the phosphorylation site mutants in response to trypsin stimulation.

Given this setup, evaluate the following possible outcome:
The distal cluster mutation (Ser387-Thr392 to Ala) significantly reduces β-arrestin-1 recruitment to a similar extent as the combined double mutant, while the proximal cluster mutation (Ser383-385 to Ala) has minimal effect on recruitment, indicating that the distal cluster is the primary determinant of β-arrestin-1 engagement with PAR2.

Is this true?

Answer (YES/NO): NO